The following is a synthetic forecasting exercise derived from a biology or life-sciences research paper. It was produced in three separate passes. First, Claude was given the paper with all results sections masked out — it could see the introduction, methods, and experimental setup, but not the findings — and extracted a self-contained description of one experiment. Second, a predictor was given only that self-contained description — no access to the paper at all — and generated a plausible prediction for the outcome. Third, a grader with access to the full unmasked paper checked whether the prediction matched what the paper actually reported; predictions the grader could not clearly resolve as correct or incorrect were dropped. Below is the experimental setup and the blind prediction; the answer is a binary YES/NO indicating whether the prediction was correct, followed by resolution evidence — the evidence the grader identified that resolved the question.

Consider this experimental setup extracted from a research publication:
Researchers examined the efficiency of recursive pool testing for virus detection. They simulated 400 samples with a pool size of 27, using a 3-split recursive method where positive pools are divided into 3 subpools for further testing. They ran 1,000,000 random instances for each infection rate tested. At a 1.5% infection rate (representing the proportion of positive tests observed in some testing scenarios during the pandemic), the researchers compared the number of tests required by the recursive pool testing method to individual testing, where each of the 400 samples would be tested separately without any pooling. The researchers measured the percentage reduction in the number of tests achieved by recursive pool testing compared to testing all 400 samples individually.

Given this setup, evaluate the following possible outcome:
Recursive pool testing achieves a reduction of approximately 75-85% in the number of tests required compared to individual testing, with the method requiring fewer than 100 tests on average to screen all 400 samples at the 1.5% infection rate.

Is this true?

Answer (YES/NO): YES